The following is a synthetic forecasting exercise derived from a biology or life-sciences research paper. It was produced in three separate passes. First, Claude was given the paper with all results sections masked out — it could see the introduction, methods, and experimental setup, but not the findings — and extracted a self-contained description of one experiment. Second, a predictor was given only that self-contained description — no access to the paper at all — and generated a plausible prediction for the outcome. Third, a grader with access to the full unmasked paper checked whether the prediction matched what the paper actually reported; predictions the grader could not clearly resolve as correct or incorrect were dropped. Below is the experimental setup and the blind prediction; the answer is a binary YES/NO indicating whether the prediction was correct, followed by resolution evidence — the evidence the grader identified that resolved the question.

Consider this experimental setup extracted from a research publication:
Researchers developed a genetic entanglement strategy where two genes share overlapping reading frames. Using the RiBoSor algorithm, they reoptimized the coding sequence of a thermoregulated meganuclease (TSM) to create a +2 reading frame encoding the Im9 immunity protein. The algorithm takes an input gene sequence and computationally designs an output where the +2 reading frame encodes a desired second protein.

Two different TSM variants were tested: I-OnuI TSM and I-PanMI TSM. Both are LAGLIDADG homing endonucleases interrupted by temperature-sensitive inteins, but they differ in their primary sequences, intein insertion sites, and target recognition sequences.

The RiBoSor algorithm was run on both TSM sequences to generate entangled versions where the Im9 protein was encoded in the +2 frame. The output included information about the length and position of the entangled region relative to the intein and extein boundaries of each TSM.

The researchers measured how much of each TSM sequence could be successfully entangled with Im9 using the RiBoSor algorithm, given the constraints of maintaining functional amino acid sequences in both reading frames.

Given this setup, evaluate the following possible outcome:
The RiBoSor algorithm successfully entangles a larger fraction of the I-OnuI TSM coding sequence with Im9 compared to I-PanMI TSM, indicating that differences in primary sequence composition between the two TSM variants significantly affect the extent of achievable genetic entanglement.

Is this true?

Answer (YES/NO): NO